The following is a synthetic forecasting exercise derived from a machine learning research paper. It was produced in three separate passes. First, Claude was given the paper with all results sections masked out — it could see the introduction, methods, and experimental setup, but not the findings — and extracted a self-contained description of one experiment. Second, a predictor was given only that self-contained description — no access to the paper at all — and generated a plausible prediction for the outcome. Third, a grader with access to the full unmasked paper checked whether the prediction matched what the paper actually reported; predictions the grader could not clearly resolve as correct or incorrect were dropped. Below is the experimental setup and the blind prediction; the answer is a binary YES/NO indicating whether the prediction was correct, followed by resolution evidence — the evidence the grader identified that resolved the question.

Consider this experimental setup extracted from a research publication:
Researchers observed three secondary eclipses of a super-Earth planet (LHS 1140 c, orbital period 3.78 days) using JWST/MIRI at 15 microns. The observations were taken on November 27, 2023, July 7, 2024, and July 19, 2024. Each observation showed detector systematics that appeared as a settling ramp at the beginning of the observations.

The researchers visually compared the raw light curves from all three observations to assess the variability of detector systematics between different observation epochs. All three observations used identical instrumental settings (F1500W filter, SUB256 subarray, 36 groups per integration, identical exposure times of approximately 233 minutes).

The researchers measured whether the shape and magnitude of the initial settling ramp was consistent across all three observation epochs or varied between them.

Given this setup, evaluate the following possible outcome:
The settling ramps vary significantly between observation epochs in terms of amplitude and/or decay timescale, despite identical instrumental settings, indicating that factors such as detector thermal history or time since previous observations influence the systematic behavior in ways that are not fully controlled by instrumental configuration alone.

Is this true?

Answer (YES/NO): YES